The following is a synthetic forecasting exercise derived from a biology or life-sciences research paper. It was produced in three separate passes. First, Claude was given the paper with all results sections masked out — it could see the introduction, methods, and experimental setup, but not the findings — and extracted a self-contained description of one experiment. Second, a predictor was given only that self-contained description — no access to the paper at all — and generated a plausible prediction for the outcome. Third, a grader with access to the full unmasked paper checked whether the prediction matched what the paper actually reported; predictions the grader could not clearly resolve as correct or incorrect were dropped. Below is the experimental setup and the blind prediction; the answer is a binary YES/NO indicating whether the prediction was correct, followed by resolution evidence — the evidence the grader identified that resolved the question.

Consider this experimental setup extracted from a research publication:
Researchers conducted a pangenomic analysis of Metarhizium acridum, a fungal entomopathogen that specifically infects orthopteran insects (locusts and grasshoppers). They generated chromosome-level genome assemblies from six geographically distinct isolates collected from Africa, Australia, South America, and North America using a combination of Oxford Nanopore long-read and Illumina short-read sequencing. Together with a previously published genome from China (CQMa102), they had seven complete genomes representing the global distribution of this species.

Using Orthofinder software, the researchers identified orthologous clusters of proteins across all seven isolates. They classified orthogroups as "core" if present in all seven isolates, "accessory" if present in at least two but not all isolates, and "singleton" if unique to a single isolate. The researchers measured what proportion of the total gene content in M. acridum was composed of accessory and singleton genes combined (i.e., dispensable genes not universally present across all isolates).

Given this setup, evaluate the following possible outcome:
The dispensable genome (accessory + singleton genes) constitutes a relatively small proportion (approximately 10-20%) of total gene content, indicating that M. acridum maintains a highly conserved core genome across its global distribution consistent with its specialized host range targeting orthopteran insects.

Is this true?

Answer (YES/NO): NO